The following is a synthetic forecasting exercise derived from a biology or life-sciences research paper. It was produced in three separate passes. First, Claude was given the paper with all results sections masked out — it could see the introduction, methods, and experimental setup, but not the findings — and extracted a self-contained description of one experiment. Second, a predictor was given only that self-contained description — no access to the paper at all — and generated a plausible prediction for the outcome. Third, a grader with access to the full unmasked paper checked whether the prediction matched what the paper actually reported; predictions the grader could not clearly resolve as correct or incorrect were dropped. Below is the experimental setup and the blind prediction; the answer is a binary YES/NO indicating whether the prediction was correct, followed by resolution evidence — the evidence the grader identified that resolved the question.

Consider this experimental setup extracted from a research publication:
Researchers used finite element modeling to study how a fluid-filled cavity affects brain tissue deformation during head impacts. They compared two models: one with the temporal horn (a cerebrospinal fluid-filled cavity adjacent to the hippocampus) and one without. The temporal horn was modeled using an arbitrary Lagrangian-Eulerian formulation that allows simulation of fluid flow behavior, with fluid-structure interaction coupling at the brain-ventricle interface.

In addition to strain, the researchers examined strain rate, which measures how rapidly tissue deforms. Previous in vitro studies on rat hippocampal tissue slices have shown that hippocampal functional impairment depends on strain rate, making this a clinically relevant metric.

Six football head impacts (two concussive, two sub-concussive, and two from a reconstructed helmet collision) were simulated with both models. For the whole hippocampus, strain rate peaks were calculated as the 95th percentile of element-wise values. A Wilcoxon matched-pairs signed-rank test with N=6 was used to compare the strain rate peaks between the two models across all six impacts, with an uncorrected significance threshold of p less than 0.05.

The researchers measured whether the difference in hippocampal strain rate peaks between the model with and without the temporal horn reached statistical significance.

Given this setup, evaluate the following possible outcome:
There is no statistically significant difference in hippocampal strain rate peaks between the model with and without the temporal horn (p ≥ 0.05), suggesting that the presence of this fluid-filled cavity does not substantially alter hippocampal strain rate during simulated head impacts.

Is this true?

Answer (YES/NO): NO